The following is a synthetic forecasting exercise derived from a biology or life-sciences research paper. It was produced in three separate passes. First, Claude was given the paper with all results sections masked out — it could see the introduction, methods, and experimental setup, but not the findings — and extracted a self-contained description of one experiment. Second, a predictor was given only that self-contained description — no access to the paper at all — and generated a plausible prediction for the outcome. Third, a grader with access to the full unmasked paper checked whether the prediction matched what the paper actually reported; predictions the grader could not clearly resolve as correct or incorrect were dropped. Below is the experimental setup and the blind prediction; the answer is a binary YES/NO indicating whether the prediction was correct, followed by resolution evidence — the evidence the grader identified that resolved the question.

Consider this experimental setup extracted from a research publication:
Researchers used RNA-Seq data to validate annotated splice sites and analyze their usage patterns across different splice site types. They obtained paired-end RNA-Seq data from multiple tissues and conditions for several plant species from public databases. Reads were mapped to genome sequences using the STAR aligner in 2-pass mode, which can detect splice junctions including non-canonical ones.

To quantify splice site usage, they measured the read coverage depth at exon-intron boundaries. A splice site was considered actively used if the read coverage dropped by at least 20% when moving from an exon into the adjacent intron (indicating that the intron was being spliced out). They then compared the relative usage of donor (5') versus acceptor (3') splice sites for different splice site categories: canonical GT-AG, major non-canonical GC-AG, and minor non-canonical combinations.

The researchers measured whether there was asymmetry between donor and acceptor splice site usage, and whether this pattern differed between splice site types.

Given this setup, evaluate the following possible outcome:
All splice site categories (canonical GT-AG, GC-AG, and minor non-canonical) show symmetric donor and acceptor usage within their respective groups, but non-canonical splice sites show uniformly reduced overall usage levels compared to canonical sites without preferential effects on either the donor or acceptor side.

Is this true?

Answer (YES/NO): NO